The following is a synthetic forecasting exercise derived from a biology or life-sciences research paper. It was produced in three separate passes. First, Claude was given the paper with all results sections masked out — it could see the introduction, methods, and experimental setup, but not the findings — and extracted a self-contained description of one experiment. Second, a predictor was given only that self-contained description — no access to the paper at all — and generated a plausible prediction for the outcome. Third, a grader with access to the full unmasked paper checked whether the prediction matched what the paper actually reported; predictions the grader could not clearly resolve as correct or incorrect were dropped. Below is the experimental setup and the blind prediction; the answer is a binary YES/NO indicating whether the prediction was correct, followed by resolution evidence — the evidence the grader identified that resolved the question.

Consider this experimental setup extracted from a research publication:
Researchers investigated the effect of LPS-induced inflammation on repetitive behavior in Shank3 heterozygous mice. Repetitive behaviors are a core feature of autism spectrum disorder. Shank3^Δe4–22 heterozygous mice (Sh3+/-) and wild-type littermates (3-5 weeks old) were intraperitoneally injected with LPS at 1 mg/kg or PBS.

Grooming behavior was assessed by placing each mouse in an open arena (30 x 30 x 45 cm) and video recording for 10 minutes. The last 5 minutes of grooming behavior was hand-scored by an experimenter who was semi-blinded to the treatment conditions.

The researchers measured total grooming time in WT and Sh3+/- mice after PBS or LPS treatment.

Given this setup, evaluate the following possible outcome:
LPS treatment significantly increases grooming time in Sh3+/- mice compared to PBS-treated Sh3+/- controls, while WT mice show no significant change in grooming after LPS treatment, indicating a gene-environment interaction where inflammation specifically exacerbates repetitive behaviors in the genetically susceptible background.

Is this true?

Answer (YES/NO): YES